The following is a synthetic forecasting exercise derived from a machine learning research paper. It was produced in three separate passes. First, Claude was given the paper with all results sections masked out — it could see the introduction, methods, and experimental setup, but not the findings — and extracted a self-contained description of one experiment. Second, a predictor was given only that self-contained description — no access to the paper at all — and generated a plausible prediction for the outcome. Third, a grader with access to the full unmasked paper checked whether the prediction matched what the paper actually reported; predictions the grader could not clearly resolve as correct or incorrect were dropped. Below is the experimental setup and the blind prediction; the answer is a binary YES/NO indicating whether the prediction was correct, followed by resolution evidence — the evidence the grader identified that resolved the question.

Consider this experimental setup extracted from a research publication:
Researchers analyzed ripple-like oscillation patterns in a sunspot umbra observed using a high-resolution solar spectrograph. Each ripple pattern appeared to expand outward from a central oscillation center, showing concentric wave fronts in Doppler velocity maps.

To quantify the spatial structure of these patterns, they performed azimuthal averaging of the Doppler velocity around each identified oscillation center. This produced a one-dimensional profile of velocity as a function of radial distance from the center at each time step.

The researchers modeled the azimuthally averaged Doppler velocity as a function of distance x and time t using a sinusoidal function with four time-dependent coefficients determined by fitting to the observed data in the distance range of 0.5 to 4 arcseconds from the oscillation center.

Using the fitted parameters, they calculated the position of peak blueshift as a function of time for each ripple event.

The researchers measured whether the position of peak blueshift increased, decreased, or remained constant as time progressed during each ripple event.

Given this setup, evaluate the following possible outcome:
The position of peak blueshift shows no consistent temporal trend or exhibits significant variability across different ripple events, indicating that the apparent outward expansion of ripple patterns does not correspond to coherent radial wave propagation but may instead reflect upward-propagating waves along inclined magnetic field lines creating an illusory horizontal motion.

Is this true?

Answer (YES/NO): NO